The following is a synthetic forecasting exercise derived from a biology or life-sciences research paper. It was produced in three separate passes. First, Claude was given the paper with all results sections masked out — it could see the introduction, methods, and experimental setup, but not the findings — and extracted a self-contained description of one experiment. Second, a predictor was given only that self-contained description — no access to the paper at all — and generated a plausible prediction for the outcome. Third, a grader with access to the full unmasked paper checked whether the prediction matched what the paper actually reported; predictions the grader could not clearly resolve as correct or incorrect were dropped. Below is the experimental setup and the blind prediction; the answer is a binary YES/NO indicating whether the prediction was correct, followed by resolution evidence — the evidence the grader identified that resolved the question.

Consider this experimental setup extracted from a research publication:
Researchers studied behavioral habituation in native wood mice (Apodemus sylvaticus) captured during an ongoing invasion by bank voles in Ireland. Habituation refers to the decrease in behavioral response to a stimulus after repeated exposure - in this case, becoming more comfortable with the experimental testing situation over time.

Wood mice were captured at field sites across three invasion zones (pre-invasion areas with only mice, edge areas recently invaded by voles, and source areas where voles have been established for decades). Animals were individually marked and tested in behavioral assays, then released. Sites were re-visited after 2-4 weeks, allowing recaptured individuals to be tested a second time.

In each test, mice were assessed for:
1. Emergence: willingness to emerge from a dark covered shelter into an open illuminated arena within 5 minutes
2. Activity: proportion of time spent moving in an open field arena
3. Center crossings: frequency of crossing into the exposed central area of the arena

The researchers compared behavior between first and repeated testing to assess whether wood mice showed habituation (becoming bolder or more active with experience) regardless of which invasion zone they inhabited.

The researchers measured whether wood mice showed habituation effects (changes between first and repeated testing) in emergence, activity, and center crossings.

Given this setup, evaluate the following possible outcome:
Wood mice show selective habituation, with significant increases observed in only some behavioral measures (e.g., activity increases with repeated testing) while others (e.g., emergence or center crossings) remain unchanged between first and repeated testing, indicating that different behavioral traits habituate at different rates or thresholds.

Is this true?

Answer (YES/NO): NO